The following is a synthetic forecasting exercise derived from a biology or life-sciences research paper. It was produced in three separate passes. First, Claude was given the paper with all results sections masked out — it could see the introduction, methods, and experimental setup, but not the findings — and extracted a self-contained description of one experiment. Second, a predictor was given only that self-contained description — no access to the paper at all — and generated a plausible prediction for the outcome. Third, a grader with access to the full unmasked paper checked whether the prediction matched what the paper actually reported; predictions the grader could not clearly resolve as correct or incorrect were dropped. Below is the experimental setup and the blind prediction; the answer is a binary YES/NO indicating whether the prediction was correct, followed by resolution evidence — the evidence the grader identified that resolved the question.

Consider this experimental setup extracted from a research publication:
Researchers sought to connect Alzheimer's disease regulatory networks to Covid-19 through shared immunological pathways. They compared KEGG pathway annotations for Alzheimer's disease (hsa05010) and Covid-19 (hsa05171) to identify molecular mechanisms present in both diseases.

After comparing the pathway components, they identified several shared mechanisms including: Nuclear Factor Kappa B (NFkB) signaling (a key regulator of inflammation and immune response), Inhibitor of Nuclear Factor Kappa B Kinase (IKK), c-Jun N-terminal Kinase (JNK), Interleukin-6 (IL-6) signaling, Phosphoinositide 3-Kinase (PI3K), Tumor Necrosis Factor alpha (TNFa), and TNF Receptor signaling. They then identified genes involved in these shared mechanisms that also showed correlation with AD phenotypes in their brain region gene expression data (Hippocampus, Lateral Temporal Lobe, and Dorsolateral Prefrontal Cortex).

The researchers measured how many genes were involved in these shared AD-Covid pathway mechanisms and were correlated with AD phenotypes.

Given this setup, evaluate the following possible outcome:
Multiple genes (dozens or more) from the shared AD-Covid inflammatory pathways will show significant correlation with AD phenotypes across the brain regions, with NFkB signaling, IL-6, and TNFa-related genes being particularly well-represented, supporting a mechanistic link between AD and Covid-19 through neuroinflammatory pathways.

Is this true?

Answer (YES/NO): YES